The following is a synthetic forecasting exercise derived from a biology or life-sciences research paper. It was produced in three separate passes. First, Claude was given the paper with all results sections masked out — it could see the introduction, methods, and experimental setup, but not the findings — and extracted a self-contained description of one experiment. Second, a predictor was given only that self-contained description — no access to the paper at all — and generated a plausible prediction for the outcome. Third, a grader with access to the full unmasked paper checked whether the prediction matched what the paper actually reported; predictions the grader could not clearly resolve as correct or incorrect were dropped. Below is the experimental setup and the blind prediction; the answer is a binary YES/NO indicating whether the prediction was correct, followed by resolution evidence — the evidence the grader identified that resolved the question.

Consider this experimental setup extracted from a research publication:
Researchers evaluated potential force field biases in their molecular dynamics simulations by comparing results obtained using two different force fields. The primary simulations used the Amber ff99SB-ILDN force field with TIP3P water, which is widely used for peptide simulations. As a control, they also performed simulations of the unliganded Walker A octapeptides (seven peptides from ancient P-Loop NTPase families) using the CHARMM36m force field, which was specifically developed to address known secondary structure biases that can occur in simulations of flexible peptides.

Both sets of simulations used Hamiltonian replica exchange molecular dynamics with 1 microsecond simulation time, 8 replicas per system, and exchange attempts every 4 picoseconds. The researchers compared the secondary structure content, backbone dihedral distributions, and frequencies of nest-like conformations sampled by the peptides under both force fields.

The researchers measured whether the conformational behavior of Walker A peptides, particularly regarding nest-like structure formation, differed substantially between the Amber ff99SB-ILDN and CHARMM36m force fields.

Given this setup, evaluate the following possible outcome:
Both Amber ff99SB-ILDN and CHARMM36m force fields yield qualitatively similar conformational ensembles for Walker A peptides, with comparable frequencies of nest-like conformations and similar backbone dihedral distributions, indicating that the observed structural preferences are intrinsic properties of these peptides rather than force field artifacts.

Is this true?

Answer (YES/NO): YES